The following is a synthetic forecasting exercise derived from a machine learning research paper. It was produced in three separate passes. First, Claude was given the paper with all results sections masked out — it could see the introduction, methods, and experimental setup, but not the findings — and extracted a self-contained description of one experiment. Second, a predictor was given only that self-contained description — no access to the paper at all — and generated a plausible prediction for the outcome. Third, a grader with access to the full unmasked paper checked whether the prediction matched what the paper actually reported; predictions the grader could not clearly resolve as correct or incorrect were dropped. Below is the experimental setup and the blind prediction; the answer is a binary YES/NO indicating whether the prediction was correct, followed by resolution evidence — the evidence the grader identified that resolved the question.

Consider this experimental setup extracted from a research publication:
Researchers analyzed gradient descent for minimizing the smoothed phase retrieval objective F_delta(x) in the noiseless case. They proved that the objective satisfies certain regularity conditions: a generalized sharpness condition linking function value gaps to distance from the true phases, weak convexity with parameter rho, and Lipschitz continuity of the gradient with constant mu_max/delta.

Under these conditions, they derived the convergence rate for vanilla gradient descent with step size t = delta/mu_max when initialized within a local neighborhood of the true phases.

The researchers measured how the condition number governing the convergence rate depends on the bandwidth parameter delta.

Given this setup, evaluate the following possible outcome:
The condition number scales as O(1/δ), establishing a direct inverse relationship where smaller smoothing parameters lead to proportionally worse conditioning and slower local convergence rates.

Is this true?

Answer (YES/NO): NO